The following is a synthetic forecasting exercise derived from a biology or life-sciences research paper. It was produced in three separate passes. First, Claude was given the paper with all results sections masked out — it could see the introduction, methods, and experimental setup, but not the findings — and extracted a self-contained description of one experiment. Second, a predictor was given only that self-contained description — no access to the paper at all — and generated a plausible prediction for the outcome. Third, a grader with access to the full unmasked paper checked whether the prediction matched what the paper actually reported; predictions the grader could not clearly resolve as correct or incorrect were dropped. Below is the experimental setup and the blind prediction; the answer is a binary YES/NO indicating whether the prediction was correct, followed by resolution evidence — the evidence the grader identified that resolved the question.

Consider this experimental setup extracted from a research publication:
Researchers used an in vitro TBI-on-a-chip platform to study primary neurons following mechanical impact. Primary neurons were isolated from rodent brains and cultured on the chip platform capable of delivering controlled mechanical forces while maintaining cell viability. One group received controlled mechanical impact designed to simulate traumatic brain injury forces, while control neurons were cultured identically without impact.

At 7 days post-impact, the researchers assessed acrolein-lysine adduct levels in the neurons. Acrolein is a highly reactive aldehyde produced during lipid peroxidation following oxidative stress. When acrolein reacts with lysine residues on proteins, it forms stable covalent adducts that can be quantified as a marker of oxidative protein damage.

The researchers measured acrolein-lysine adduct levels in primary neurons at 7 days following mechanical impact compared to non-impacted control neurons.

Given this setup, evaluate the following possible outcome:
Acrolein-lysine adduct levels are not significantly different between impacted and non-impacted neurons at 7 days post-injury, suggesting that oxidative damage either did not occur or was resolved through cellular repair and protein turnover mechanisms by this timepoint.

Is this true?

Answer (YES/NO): NO